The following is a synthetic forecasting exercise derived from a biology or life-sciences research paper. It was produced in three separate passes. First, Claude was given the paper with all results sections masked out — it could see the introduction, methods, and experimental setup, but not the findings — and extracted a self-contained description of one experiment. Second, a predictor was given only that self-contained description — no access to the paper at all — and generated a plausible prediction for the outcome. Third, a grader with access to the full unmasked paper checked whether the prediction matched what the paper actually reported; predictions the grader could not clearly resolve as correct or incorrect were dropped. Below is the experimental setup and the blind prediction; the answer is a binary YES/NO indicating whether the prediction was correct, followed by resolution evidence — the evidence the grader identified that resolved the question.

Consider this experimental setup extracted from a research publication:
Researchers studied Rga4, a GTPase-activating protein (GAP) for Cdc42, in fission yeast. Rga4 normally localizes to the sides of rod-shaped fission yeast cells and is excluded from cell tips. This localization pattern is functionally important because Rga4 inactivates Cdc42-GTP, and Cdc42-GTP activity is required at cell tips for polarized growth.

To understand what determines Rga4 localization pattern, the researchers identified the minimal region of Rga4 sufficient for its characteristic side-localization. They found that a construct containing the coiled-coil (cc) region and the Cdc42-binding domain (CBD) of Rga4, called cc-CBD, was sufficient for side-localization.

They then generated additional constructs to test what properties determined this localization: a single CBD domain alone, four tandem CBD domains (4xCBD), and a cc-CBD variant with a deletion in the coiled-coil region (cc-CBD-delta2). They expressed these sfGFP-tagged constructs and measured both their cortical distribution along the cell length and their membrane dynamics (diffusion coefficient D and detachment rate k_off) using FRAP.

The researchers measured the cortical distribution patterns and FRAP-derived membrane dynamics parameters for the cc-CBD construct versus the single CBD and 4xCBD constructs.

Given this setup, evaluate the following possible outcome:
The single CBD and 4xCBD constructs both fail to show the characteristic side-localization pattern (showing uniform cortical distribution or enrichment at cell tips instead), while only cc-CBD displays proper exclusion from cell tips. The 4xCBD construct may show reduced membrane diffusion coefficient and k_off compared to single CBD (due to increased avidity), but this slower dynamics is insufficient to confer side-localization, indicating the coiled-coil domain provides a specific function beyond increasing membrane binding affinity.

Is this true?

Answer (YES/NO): NO